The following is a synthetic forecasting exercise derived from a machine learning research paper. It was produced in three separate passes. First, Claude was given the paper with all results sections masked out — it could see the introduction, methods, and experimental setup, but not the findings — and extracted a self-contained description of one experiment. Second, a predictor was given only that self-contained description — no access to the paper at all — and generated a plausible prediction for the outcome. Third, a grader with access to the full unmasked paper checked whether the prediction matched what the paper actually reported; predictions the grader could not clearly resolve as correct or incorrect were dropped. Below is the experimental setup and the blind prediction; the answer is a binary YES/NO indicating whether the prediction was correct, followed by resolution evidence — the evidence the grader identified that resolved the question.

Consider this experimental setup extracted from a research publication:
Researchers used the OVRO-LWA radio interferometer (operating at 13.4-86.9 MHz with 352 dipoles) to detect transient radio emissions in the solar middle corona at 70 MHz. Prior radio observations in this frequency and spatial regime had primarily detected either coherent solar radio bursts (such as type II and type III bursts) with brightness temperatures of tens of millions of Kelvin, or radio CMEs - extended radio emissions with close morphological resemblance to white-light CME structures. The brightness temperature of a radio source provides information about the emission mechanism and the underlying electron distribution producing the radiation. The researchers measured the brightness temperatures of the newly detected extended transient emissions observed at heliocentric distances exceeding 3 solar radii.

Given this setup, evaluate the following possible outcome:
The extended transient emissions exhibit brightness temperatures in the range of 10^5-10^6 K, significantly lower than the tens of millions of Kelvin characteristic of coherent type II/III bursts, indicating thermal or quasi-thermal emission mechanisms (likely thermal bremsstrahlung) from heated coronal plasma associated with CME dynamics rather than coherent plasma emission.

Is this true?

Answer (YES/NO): NO